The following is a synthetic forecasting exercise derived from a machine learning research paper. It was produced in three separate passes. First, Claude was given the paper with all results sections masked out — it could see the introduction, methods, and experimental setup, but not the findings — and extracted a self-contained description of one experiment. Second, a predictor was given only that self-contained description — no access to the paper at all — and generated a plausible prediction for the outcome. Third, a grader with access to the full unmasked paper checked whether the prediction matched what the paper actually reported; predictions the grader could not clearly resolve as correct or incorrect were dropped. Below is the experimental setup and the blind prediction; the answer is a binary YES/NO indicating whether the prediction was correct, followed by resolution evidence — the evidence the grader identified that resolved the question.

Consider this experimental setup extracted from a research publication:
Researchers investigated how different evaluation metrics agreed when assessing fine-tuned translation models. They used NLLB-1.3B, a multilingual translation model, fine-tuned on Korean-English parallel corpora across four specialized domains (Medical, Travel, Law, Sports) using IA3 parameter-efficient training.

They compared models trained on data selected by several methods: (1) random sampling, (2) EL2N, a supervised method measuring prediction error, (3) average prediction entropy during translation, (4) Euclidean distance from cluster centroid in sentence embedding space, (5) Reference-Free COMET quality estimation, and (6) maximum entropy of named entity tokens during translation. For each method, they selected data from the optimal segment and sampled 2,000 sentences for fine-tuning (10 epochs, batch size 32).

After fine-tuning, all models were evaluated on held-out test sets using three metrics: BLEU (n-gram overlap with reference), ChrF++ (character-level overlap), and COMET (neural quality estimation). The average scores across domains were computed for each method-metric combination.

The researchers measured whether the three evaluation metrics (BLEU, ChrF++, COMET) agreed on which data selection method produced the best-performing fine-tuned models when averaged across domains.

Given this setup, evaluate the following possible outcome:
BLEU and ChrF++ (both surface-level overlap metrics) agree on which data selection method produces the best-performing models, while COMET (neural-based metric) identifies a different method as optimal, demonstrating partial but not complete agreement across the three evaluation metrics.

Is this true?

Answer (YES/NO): NO